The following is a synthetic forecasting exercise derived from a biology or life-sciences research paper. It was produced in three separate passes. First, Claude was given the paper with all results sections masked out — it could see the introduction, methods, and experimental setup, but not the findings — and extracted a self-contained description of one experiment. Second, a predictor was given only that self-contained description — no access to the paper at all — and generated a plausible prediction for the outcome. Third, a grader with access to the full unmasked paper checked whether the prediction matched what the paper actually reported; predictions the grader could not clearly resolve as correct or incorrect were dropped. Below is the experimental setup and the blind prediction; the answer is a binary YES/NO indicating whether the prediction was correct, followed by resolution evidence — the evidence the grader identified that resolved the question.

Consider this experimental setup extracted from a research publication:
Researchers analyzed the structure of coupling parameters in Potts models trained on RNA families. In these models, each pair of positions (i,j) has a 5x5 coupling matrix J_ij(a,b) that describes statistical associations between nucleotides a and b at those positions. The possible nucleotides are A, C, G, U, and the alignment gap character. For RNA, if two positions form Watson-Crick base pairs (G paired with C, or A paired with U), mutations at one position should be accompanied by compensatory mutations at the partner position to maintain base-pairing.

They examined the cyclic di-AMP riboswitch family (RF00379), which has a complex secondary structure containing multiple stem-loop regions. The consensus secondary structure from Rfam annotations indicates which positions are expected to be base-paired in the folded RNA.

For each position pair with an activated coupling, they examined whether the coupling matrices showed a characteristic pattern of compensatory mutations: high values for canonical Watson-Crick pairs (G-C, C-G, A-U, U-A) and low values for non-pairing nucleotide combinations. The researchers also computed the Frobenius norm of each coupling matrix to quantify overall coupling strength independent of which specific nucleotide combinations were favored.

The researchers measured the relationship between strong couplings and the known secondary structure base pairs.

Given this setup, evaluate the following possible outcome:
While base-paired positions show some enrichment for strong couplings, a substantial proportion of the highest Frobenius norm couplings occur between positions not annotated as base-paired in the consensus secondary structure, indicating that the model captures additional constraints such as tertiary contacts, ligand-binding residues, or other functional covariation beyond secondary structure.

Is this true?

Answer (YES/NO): NO